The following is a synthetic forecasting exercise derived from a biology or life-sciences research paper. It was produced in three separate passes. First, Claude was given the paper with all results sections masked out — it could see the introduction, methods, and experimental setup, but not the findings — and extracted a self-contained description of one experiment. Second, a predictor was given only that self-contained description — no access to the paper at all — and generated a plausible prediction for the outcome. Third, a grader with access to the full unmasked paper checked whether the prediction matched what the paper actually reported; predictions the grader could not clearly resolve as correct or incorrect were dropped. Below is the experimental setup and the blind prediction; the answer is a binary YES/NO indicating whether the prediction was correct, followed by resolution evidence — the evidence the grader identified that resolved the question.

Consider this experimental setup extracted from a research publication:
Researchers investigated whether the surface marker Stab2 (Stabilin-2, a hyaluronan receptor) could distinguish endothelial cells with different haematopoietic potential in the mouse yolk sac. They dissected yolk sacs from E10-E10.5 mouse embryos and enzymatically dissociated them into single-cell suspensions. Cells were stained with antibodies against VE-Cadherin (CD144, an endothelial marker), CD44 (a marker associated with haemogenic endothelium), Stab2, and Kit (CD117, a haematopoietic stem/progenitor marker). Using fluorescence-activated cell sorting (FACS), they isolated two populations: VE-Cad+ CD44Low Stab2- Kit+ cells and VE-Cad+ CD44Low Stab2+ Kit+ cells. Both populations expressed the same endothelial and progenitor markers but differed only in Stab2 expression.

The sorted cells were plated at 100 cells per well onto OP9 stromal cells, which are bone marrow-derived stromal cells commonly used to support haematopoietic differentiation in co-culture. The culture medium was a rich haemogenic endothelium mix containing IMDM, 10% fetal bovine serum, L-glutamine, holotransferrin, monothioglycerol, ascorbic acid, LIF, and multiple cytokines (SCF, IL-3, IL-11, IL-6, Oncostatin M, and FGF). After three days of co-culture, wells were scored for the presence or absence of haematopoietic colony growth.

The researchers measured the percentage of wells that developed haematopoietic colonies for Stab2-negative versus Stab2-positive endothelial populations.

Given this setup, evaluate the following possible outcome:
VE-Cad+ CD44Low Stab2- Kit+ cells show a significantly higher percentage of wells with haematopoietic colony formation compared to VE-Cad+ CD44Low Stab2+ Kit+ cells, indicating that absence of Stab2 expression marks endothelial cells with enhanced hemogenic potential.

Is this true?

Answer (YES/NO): YES